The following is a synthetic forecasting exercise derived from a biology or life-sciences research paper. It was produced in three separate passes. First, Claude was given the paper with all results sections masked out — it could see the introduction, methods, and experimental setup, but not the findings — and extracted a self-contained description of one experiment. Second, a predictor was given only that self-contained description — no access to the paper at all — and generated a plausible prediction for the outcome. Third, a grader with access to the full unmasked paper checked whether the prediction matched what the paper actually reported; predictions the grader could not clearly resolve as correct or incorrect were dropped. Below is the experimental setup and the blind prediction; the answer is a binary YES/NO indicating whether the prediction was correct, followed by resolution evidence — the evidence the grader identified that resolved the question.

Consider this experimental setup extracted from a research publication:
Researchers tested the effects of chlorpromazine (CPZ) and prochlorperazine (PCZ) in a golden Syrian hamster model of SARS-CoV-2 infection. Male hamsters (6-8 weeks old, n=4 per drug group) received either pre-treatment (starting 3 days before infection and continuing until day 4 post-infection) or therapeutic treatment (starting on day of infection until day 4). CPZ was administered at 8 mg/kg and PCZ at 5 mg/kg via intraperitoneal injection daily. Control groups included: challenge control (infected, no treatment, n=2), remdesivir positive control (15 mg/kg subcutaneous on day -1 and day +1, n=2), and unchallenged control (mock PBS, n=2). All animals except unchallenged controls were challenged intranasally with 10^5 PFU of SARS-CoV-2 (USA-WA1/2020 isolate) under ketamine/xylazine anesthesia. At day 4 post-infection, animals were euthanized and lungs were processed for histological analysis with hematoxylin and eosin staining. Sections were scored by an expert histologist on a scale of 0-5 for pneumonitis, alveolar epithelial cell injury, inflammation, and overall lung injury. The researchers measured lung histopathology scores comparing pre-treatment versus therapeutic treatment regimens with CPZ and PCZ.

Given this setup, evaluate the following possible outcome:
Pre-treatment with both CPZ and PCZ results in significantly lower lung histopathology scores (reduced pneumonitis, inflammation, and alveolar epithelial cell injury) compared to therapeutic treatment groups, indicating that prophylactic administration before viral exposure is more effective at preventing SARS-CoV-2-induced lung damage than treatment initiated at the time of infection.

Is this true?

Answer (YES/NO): NO